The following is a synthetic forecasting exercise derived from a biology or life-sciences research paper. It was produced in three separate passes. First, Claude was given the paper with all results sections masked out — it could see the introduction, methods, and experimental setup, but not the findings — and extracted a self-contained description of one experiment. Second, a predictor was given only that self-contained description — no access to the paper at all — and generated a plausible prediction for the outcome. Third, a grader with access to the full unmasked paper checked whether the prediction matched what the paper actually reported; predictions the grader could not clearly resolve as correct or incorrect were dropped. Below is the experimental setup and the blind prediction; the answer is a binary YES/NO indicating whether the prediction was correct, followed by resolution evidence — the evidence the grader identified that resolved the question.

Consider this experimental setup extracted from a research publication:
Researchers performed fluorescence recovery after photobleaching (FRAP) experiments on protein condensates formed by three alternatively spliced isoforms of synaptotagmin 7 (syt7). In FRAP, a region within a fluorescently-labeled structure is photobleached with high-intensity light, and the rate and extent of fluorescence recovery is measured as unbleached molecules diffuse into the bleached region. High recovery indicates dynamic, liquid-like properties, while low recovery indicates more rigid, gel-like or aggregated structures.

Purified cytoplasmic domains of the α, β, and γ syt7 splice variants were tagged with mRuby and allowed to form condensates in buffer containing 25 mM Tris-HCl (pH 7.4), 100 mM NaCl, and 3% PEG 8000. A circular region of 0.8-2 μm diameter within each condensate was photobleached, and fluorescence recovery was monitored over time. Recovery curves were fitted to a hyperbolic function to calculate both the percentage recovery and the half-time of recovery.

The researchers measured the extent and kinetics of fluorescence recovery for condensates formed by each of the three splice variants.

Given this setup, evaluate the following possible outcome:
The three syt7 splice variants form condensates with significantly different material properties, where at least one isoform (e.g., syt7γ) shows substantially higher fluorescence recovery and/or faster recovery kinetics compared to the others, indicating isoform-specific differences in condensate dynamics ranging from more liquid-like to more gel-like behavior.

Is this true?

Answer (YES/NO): NO